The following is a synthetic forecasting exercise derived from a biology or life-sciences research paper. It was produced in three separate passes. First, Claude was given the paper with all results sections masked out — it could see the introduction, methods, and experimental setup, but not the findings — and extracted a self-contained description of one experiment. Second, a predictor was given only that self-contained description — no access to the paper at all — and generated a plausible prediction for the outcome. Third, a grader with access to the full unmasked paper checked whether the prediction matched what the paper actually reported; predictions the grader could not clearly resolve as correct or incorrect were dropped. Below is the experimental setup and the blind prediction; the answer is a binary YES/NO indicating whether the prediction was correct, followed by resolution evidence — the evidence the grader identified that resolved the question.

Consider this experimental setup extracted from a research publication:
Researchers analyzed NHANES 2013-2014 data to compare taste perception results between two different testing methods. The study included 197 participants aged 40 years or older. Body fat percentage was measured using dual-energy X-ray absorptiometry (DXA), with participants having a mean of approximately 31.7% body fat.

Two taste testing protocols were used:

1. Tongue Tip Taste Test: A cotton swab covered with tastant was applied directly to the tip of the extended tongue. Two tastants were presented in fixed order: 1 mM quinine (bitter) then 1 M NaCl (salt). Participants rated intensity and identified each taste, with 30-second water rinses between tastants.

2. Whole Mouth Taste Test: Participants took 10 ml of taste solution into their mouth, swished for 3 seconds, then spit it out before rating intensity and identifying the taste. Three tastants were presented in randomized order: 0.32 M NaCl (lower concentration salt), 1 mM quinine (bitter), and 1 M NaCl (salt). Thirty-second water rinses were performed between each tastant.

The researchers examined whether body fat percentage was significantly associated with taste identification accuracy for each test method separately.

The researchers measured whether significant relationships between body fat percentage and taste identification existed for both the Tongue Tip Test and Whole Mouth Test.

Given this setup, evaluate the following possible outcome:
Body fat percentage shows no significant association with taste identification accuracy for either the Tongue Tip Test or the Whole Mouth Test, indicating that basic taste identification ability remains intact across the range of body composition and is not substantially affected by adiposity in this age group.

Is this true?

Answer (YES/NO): NO